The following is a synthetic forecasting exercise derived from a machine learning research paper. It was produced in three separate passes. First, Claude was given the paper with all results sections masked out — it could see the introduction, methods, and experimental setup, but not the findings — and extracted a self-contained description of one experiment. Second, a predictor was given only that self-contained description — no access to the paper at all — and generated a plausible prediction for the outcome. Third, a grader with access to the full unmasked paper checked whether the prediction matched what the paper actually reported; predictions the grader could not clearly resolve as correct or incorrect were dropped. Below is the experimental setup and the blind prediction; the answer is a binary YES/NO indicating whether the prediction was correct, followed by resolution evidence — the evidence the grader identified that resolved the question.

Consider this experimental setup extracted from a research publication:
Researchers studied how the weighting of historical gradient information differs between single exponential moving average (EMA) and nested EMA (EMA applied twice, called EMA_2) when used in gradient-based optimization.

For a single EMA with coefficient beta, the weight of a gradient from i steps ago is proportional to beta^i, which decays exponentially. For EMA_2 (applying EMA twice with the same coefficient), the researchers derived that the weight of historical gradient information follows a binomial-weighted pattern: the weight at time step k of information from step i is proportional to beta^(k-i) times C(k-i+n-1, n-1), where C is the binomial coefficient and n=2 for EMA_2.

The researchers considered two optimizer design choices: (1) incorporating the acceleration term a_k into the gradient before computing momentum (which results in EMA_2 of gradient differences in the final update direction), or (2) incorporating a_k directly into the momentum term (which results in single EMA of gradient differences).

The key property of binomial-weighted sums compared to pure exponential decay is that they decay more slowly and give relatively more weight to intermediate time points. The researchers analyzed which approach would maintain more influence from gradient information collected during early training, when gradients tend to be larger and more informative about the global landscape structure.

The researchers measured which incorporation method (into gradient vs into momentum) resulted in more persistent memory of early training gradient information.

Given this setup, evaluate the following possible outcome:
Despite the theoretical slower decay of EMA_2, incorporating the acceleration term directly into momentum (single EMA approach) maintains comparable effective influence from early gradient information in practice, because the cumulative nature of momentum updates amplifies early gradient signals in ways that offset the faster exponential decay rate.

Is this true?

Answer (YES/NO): NO